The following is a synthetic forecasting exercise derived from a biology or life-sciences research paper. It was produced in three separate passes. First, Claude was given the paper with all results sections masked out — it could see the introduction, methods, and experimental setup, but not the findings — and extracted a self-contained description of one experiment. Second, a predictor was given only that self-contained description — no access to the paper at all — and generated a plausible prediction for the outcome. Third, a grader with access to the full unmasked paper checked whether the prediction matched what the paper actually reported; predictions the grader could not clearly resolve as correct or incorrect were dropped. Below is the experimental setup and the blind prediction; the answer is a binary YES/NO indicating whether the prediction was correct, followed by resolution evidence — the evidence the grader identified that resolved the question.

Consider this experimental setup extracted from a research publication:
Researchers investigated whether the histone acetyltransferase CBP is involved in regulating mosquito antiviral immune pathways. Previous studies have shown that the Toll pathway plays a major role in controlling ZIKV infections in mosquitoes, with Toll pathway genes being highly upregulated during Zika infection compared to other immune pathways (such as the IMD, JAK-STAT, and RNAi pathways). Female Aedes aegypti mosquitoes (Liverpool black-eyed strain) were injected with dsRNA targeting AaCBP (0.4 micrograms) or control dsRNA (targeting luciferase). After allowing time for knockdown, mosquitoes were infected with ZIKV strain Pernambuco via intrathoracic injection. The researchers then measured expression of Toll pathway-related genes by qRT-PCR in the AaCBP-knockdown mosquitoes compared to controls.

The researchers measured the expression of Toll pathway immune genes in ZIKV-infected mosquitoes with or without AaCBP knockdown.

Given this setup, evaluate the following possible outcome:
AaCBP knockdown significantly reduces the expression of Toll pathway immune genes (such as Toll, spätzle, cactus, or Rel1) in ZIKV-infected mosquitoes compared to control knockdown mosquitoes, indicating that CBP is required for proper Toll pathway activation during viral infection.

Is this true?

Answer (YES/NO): NO